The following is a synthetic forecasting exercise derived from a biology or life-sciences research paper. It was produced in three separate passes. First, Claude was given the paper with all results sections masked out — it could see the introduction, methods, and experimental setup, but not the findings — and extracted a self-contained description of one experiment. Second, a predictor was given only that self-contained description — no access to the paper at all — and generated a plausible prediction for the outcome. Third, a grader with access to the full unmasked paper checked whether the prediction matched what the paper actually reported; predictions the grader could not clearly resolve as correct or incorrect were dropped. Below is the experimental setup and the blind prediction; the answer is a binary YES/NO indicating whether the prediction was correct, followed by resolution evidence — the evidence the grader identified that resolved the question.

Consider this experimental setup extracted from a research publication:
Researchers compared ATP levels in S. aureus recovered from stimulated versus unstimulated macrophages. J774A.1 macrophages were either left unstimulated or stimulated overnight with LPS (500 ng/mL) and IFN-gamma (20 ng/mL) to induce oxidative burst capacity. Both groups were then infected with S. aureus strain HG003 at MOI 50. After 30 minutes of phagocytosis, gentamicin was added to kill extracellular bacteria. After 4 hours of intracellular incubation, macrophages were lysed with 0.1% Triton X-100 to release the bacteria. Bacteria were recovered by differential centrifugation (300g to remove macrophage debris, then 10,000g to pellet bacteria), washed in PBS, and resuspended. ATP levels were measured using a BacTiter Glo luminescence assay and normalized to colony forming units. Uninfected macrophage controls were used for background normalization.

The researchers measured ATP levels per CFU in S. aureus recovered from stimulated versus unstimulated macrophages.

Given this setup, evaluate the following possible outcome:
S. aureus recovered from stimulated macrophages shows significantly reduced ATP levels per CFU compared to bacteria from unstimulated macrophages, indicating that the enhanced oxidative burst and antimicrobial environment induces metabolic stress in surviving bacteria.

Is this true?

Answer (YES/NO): YES